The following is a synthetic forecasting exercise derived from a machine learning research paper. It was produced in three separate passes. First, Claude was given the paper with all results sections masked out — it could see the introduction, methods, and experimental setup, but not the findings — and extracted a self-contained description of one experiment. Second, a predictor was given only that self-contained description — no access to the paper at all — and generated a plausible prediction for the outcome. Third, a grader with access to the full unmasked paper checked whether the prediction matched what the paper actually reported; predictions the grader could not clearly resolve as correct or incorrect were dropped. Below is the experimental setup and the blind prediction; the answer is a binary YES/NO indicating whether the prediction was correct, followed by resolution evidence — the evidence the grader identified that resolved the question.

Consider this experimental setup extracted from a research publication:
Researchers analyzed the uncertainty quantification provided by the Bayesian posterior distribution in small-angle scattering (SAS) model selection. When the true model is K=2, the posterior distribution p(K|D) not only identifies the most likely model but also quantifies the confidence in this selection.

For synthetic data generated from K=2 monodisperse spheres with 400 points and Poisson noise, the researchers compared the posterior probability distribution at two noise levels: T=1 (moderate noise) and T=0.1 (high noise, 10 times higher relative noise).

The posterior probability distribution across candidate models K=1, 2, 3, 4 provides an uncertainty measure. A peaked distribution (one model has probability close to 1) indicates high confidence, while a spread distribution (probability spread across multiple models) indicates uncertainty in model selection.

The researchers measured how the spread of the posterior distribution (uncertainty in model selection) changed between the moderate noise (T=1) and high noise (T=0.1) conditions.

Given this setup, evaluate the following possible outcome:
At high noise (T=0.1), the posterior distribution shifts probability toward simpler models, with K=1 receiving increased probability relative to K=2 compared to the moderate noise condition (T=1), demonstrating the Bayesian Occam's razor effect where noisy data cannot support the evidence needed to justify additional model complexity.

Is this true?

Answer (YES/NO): YES